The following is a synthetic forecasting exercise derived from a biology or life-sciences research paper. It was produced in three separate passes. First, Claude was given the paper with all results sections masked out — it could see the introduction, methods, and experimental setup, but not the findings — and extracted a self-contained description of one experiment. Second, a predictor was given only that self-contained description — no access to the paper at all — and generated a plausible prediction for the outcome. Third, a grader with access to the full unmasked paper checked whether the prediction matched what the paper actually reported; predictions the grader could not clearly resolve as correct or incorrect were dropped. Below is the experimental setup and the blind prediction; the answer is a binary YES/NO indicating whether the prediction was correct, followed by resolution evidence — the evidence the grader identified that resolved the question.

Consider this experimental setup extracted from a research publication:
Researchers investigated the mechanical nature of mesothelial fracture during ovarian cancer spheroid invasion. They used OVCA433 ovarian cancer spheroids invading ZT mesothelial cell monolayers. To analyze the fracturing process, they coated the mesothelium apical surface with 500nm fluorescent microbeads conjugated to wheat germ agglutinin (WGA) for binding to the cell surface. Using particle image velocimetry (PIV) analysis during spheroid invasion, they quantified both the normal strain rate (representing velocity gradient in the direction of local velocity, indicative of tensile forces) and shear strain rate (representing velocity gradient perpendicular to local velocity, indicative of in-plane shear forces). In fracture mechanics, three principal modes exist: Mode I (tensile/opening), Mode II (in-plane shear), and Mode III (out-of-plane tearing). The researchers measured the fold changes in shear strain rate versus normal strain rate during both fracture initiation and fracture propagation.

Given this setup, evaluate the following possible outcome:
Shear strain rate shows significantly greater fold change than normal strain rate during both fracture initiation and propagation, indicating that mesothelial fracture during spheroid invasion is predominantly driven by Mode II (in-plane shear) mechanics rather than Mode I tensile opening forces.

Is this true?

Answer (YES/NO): NO